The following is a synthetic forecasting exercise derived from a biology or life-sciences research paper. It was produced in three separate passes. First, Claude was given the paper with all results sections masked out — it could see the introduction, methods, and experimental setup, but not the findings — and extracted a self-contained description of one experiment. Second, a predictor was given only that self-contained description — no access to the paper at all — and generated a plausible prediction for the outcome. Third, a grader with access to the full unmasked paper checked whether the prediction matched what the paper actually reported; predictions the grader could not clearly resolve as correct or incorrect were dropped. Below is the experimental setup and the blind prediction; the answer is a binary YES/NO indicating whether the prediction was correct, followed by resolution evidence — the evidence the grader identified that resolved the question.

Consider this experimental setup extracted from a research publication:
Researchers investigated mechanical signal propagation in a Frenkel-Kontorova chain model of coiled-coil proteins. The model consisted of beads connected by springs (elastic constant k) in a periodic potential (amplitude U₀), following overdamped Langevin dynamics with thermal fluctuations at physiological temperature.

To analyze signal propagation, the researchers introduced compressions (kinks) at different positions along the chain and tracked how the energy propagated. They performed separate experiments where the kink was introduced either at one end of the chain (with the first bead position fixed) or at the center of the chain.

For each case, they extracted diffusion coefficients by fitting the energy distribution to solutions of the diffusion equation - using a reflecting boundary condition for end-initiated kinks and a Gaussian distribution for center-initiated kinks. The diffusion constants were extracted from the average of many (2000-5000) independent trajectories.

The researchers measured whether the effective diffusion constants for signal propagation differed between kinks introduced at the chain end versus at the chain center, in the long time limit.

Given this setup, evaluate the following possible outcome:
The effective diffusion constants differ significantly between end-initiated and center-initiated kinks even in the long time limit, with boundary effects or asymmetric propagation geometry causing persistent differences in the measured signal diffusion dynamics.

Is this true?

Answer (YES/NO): NO